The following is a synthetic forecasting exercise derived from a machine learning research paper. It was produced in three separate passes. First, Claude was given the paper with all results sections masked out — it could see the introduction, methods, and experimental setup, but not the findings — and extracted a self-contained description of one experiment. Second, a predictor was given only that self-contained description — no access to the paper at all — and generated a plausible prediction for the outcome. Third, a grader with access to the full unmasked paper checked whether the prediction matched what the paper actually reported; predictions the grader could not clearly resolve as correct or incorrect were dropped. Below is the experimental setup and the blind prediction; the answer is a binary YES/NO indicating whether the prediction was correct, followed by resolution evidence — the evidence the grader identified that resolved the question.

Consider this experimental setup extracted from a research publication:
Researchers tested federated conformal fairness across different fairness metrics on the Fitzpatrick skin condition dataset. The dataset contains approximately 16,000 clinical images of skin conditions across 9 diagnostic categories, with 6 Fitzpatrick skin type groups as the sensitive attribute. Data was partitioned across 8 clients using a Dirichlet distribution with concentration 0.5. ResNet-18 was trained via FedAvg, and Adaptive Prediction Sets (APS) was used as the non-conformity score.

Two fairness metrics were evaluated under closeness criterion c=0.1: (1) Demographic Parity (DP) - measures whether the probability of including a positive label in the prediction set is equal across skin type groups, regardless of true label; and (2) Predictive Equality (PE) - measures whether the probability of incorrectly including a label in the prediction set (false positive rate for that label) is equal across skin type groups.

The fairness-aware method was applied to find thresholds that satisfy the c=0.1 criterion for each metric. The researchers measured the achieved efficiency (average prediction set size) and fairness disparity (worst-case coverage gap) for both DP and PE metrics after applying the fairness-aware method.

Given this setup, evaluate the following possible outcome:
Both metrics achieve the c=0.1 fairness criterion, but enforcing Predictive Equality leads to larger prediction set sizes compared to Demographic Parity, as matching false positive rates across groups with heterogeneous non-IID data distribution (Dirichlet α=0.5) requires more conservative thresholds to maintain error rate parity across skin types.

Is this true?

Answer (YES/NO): NO